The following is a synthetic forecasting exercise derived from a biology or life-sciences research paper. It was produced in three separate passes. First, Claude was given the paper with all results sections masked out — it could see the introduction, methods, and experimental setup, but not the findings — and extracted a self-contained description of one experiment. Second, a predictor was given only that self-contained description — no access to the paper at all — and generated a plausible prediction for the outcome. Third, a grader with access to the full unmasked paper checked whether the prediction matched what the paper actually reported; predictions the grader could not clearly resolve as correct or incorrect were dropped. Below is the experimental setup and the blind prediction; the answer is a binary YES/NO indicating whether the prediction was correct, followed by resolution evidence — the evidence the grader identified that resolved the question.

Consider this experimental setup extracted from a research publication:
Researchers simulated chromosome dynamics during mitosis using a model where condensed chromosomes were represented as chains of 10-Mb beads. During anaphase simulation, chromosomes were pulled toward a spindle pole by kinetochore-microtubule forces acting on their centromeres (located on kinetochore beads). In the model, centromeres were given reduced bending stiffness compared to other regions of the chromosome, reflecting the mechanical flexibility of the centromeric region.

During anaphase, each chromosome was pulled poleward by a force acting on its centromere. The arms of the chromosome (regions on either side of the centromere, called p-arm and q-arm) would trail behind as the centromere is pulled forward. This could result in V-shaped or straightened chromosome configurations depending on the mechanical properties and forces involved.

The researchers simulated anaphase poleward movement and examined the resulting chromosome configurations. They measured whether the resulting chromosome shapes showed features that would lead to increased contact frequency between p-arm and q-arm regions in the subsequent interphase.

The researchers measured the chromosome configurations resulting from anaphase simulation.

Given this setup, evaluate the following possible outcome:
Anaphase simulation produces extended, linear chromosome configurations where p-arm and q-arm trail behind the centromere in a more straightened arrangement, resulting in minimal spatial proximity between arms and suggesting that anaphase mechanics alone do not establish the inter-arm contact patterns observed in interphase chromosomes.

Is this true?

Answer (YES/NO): NO